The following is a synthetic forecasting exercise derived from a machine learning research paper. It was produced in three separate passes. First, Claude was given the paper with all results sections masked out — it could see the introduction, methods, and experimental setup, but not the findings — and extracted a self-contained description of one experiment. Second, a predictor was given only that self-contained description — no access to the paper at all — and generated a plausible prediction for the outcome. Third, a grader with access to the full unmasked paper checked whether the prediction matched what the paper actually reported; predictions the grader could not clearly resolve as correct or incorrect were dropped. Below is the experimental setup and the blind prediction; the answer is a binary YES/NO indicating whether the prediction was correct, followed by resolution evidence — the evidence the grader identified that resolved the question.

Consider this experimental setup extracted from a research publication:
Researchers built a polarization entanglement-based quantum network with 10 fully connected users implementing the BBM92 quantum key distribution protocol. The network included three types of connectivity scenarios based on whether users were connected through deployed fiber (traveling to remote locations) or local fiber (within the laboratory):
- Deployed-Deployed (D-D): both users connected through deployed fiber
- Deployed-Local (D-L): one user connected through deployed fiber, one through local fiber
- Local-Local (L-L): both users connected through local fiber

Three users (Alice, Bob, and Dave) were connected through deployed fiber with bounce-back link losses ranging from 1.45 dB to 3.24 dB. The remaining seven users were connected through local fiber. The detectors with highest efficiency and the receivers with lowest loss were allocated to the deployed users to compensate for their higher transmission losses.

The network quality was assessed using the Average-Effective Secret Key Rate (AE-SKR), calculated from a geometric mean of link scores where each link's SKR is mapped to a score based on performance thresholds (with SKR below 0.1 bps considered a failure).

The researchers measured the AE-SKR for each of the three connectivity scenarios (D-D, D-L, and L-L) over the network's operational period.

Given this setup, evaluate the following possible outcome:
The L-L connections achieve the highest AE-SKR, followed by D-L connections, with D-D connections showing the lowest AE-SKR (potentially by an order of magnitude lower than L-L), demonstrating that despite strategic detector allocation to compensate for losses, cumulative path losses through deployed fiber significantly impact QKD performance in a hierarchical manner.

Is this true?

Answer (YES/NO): NO